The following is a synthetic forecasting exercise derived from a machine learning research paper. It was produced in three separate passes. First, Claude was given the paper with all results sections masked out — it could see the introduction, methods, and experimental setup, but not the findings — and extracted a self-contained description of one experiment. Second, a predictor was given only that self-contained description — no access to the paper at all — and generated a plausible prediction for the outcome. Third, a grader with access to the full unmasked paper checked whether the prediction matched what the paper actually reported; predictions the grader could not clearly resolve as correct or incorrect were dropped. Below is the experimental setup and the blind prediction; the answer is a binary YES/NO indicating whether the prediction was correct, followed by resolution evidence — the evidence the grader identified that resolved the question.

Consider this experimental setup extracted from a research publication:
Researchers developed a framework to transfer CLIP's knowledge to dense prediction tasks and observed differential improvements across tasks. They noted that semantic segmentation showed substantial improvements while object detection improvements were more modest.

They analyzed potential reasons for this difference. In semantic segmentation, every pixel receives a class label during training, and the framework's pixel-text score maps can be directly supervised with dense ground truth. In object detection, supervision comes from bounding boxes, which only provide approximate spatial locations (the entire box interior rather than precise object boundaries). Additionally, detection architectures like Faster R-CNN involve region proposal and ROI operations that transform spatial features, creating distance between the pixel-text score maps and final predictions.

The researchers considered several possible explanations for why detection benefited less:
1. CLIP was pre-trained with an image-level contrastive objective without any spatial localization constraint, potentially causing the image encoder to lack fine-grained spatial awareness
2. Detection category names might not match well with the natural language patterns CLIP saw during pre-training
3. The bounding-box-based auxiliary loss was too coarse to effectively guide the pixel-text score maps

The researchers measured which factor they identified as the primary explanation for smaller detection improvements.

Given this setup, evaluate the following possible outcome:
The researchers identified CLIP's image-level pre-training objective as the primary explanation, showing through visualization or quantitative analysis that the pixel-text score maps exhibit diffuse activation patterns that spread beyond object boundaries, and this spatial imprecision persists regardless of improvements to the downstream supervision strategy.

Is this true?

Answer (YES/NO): NO